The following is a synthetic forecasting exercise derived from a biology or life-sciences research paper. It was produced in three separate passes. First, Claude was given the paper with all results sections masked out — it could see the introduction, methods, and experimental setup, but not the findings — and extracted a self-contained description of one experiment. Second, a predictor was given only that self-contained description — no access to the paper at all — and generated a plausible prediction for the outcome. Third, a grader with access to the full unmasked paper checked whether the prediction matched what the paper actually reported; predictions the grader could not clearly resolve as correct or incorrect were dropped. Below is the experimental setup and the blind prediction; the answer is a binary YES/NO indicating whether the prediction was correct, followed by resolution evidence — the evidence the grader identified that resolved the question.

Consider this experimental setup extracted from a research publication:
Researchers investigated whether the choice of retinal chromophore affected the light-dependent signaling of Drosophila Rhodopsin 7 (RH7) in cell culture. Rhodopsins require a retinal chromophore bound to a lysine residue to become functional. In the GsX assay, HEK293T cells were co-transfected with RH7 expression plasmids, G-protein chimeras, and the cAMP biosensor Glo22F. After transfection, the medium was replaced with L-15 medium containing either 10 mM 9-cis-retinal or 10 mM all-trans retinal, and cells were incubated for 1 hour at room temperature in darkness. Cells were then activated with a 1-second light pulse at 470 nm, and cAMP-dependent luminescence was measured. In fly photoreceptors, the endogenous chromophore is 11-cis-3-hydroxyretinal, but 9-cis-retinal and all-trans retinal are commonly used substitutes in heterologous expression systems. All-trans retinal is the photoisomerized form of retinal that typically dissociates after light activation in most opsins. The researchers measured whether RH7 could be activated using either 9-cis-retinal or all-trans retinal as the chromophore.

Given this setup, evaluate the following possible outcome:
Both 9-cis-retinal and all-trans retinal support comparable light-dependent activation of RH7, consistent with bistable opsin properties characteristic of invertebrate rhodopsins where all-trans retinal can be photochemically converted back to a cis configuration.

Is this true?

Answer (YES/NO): YES